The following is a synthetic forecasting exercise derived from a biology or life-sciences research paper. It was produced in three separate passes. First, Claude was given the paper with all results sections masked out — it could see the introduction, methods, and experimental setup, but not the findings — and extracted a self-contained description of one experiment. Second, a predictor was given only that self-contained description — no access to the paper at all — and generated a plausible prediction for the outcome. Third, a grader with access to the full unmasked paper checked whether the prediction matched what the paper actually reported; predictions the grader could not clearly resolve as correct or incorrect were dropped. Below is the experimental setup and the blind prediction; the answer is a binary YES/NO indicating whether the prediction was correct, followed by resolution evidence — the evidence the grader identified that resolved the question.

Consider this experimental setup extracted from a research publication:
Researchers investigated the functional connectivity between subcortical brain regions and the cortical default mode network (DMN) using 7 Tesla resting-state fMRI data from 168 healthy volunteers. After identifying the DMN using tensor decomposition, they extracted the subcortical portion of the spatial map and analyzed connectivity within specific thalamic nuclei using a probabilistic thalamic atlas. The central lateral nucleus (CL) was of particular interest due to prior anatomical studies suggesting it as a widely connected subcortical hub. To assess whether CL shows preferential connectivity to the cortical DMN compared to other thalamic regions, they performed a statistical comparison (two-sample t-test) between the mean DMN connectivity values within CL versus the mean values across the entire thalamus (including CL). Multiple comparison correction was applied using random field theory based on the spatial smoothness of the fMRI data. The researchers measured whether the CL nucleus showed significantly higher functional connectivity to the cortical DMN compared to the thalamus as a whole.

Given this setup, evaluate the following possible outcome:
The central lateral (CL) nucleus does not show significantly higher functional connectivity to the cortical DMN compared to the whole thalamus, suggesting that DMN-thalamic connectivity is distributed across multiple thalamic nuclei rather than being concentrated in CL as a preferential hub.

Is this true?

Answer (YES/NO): NO